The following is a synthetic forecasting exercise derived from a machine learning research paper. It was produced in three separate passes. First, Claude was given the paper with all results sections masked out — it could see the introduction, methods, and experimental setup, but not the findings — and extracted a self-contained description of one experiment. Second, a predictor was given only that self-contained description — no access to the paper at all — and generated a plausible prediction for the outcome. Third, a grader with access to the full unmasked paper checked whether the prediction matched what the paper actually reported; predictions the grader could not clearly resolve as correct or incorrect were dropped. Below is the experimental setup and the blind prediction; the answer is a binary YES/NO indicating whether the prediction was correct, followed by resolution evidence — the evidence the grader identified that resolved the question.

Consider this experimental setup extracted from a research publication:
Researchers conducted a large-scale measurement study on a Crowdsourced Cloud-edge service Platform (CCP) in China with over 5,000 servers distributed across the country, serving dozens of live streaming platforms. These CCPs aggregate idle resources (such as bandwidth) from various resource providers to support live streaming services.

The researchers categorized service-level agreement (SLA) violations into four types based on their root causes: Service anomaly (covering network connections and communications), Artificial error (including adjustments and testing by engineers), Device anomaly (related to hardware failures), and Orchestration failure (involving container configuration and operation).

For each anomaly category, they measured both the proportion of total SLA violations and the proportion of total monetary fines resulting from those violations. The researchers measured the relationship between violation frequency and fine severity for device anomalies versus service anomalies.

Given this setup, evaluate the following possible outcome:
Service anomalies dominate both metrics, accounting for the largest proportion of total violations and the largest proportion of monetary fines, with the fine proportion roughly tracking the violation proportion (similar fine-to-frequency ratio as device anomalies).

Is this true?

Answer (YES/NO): NO